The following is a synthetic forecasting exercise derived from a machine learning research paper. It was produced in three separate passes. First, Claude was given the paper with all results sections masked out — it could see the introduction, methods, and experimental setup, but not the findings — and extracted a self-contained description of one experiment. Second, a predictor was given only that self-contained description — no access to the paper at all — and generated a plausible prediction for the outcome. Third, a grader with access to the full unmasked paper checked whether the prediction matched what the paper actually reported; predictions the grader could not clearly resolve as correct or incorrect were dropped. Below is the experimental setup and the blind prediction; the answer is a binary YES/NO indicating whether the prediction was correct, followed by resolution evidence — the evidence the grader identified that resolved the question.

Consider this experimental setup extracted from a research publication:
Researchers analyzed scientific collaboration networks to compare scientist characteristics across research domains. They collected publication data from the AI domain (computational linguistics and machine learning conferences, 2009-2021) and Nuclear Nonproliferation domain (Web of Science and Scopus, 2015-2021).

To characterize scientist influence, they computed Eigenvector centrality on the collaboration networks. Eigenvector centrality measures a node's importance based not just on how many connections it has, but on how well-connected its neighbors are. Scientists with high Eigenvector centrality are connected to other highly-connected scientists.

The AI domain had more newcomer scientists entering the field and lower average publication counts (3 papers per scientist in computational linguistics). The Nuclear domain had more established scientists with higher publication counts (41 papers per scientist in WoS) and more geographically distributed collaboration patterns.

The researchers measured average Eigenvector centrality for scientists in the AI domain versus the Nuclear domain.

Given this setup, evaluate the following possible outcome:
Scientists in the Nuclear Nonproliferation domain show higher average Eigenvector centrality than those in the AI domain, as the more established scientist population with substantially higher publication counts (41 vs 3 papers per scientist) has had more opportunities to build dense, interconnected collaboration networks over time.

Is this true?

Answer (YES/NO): YES